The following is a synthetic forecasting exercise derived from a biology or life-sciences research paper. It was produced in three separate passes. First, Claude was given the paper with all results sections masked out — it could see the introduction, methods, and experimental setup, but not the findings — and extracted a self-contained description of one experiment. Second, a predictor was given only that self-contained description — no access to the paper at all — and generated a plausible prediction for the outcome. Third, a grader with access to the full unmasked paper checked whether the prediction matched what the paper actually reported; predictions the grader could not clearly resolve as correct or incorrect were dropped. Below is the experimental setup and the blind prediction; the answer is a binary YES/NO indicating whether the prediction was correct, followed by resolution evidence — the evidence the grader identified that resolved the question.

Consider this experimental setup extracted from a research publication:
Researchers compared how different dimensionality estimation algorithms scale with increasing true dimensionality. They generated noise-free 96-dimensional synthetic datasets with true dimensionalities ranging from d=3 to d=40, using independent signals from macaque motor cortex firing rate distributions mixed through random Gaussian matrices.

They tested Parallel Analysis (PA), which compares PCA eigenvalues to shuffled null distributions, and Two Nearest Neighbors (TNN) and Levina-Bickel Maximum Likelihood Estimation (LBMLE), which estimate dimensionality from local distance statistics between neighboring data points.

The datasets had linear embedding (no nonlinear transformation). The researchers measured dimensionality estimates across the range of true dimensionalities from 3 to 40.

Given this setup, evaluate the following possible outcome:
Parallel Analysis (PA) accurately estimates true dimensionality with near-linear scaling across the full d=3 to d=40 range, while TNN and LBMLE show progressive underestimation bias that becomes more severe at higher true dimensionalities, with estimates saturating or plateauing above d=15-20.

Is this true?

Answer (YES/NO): NO